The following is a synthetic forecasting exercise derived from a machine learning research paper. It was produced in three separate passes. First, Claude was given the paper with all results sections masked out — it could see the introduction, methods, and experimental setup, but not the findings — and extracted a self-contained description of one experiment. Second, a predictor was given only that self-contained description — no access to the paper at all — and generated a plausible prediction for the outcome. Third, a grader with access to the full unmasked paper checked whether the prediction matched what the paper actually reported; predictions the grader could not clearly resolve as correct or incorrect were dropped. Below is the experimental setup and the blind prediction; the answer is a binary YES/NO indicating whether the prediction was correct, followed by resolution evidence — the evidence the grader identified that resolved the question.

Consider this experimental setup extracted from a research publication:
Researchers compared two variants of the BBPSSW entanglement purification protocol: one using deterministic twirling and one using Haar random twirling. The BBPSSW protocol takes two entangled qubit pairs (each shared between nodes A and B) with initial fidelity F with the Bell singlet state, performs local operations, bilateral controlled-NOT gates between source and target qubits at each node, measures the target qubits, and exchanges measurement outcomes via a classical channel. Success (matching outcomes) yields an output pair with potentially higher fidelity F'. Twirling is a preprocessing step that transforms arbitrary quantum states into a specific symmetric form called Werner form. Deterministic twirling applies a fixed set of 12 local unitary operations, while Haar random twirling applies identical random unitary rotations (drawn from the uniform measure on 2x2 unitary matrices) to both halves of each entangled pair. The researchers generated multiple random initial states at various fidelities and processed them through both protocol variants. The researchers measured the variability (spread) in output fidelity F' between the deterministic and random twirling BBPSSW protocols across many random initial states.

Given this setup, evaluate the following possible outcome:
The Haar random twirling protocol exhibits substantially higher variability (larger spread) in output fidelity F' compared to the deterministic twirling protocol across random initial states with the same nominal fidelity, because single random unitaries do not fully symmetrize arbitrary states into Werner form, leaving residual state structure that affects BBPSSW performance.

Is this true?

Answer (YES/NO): YES